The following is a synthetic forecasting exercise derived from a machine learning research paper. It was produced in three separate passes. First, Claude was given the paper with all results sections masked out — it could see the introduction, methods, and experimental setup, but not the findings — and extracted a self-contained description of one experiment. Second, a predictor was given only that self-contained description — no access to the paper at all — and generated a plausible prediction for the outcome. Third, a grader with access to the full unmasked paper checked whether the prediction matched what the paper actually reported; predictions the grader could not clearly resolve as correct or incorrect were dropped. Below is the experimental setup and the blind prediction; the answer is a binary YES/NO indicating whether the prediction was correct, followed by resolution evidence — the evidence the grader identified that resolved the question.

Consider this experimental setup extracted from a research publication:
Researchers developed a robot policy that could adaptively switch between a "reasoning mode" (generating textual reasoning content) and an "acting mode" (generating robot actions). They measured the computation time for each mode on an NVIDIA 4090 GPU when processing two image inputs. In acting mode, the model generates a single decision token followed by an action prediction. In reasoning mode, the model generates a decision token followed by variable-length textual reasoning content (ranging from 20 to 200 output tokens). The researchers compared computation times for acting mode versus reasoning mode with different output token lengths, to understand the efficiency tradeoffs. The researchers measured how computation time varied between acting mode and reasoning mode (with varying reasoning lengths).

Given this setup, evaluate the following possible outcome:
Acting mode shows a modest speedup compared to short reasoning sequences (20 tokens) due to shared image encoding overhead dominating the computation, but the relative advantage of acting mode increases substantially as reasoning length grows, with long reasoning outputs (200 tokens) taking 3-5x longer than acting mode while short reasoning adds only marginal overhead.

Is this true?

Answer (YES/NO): NO